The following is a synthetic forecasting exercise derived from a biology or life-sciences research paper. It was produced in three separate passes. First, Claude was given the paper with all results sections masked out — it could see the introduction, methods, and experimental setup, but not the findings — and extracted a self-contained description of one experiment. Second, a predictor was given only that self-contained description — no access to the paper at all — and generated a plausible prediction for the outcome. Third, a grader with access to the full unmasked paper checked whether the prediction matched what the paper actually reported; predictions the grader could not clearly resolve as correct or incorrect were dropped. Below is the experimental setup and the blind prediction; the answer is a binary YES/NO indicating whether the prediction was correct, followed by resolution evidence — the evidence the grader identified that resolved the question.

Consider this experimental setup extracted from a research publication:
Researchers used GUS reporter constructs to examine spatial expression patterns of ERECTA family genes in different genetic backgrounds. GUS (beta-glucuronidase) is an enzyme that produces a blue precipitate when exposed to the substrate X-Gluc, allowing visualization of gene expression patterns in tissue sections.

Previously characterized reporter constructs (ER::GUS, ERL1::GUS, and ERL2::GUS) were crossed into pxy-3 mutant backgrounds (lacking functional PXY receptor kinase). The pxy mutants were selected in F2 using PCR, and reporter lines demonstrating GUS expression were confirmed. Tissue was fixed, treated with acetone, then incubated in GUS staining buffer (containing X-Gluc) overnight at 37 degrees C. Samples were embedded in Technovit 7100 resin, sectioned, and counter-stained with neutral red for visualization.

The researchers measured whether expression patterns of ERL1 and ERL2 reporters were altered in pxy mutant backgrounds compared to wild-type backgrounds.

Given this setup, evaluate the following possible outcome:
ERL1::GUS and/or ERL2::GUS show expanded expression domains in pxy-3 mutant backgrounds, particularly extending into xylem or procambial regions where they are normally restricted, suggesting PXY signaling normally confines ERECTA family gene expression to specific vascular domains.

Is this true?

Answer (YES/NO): NO